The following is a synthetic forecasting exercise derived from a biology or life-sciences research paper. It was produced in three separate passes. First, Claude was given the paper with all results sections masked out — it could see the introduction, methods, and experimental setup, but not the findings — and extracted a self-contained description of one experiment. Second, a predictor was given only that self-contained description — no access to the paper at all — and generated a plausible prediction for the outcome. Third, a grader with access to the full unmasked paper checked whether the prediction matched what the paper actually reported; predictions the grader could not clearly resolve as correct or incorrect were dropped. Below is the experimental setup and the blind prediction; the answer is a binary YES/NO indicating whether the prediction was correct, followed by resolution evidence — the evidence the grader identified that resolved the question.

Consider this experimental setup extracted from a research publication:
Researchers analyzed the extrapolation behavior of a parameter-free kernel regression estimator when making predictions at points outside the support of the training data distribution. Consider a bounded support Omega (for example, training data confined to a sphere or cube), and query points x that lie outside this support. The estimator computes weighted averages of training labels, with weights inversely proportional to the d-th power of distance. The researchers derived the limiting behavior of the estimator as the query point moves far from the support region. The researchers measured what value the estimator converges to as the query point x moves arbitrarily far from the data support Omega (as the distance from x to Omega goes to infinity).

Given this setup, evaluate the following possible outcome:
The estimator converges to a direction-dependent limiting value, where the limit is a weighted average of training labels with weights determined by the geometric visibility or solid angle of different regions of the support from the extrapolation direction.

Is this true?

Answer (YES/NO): NO